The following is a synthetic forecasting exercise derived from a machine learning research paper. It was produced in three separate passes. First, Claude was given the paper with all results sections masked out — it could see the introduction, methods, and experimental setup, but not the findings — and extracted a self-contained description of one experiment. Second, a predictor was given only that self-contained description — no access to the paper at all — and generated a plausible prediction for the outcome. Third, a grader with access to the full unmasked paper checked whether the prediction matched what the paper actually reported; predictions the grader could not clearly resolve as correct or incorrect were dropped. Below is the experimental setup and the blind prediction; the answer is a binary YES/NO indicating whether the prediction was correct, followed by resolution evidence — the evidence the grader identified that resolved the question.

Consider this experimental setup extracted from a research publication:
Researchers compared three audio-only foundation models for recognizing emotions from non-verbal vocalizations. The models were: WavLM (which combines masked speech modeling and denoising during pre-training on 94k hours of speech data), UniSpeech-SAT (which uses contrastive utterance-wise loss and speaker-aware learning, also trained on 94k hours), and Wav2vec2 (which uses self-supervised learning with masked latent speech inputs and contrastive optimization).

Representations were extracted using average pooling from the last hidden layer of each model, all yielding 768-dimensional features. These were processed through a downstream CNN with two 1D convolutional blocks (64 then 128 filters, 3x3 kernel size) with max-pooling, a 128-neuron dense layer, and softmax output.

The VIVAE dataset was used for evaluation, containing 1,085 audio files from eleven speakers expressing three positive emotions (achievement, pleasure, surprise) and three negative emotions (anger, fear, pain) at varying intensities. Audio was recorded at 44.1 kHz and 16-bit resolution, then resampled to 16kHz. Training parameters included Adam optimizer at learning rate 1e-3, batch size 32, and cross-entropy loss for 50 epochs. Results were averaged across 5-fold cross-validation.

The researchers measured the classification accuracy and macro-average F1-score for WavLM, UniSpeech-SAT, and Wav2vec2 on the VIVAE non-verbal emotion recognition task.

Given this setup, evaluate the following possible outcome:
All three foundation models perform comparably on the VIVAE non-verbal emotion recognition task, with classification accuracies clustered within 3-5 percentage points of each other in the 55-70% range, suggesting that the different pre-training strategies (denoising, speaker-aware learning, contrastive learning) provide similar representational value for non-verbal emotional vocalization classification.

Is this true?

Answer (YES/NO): NO